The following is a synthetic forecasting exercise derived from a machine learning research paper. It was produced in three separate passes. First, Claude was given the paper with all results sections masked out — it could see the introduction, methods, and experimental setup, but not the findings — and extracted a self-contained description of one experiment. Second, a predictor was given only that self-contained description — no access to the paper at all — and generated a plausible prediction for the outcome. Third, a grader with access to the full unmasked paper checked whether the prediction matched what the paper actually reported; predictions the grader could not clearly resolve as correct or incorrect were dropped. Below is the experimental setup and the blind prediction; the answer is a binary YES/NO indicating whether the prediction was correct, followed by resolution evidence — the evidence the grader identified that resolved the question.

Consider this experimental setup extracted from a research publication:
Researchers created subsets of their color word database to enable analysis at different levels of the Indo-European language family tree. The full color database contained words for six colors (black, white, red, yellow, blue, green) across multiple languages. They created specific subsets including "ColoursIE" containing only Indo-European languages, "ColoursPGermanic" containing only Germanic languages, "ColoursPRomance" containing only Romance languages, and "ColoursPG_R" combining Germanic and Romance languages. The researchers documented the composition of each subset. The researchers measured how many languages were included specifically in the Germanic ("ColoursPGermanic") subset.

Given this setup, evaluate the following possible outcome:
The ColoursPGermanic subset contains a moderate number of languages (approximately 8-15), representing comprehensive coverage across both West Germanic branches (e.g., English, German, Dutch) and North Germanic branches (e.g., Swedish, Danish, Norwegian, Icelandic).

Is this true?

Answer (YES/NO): YES